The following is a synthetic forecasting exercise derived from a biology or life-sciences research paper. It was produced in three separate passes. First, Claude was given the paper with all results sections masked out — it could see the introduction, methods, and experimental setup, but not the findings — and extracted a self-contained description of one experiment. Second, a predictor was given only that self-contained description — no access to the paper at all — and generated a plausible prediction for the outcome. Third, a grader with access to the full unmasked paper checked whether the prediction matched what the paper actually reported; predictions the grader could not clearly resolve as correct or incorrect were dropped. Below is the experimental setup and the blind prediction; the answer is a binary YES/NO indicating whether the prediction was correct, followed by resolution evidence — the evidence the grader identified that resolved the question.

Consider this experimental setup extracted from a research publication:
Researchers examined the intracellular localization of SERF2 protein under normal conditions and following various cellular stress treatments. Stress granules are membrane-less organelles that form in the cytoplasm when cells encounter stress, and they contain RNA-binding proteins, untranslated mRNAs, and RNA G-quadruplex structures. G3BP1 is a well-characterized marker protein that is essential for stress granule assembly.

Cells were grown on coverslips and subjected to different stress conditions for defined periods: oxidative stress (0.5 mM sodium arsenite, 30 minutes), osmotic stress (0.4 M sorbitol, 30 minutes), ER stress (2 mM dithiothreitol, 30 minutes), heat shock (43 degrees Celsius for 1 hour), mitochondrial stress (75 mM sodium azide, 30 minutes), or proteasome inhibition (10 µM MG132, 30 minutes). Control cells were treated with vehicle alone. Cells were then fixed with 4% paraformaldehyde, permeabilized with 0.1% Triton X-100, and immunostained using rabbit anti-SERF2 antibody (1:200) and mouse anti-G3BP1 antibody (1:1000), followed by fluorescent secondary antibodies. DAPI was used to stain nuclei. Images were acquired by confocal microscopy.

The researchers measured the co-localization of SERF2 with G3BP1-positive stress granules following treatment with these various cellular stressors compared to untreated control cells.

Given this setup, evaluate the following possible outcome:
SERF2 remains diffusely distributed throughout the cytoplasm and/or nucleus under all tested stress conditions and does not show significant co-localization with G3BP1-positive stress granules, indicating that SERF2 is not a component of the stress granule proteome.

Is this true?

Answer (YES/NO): NO